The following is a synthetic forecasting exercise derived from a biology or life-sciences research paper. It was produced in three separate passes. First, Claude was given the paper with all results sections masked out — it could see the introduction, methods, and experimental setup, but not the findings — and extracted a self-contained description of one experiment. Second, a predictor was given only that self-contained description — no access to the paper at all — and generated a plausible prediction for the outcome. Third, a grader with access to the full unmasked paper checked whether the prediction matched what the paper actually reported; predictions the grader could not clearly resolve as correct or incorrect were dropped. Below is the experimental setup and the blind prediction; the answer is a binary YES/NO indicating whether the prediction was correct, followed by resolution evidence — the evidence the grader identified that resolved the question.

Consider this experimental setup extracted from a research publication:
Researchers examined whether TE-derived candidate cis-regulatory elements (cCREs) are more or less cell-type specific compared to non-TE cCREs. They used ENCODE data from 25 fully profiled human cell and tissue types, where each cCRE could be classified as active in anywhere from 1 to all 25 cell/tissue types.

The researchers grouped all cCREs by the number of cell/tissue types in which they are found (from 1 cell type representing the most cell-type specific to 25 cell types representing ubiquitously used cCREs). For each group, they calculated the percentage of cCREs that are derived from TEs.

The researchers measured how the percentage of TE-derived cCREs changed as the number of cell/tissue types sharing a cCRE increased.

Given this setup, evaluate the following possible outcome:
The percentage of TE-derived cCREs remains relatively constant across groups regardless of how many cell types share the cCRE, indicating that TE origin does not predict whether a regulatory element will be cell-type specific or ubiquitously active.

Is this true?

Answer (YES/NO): NO